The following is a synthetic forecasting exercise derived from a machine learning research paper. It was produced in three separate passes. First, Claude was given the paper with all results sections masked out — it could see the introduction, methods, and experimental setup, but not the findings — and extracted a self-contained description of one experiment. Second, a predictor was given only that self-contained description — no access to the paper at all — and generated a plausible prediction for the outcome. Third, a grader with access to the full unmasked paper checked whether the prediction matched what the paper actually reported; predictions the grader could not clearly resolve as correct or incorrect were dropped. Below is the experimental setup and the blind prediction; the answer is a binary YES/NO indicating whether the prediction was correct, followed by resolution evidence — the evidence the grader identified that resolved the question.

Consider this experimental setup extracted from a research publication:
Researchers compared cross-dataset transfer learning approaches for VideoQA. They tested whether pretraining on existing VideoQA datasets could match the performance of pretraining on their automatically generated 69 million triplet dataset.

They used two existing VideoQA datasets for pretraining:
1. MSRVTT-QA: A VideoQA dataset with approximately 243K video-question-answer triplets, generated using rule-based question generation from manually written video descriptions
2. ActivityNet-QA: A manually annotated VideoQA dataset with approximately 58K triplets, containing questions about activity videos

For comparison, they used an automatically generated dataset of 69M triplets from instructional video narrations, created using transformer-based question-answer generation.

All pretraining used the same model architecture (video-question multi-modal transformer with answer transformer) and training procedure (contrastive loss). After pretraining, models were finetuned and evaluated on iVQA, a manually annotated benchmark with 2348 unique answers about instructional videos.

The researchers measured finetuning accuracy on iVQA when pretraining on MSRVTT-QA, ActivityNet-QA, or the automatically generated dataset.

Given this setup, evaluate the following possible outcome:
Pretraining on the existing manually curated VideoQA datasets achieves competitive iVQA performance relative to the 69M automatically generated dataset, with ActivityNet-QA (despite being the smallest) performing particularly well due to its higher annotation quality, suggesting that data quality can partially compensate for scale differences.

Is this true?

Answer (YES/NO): NO